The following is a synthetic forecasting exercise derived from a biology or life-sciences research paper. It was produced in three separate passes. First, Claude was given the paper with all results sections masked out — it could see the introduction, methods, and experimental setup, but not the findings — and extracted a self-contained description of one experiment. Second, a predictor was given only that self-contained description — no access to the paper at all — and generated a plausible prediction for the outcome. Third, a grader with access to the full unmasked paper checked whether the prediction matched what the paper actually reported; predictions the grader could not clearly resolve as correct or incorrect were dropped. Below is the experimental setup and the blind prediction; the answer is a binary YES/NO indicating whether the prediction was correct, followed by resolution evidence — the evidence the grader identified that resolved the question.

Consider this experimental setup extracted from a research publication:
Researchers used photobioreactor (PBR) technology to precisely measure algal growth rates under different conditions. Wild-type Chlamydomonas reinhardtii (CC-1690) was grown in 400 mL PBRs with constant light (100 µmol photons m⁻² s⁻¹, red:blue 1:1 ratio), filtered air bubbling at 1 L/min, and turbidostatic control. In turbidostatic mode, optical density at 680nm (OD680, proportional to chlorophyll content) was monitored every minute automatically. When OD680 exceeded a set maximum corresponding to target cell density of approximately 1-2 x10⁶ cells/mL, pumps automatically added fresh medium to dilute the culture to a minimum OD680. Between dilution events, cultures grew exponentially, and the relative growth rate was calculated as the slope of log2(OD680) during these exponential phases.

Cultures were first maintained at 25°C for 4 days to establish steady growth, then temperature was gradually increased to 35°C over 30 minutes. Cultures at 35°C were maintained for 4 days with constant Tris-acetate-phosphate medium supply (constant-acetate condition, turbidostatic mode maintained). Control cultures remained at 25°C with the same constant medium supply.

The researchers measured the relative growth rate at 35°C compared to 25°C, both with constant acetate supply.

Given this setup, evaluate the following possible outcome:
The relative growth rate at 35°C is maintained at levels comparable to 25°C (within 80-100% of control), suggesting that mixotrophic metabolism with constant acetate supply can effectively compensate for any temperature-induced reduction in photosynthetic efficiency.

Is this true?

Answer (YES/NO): NO